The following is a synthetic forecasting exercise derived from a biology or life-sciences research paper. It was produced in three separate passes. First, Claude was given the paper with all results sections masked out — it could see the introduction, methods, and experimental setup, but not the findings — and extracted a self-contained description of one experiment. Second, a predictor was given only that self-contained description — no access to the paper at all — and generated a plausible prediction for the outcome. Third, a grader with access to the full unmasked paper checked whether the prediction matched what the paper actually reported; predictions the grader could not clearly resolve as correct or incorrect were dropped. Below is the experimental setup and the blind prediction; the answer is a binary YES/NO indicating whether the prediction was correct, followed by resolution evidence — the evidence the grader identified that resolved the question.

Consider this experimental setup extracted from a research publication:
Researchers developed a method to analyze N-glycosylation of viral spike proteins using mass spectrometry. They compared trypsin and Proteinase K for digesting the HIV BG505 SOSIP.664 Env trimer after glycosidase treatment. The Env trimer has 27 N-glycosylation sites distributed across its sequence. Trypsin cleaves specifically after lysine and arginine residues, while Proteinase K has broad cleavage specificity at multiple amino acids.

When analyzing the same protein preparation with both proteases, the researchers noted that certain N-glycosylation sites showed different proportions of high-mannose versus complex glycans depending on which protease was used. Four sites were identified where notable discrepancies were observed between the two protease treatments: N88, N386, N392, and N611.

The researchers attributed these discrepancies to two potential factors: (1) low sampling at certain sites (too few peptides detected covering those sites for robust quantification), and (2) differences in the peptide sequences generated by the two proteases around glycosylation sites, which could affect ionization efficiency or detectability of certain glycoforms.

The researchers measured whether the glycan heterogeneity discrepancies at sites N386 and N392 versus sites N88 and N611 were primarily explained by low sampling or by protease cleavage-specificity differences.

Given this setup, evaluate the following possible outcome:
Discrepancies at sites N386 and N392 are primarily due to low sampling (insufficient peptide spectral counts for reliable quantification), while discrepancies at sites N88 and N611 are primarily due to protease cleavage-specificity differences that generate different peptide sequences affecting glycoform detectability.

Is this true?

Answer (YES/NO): YES